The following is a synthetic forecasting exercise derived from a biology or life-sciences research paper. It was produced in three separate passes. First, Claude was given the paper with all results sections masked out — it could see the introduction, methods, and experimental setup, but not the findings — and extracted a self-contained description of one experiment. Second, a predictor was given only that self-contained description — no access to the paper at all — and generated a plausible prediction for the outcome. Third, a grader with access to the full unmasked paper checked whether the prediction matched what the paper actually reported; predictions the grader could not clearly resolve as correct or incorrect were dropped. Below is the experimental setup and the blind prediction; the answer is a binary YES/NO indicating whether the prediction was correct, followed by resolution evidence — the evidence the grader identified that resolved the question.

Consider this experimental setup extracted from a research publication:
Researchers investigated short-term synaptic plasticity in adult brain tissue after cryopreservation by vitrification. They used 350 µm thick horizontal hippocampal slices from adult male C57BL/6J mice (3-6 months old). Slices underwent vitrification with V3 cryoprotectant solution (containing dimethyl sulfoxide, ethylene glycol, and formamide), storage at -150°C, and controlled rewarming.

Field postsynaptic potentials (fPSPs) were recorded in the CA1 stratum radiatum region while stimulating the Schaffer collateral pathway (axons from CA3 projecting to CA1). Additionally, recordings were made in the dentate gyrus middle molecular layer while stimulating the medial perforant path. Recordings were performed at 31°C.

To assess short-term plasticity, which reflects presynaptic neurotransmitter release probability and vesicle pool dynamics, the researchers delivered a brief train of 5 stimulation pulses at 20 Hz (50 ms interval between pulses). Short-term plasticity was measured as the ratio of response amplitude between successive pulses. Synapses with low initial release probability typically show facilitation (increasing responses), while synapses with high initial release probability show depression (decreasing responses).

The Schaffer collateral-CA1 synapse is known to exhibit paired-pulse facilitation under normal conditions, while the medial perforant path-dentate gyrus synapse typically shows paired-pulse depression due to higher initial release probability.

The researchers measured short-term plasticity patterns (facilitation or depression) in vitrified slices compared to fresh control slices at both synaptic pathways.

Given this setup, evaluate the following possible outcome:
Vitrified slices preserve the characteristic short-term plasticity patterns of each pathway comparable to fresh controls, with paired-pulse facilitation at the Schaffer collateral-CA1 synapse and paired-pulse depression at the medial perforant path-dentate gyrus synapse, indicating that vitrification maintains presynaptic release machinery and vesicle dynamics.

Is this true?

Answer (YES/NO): NO